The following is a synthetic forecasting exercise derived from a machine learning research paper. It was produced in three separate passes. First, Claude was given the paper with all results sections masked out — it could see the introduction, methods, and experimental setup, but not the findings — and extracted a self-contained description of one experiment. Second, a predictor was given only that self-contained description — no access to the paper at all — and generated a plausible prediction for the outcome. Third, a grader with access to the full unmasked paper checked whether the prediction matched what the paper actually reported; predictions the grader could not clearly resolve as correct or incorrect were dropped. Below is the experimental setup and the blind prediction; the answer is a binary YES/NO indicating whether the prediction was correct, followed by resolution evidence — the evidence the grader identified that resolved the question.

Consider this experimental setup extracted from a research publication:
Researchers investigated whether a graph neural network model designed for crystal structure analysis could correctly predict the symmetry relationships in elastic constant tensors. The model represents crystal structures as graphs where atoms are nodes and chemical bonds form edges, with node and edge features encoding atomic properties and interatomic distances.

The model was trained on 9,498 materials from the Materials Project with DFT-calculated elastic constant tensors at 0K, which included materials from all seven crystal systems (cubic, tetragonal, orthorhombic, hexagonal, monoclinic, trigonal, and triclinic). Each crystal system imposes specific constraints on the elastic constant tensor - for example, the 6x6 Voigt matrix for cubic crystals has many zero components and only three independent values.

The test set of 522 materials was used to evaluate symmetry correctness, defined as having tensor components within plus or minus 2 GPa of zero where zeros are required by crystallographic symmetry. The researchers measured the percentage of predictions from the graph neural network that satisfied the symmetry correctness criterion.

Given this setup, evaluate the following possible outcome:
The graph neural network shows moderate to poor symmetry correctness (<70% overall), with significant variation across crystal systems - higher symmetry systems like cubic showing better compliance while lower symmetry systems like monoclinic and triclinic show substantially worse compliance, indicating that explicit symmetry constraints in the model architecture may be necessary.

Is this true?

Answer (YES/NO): NO